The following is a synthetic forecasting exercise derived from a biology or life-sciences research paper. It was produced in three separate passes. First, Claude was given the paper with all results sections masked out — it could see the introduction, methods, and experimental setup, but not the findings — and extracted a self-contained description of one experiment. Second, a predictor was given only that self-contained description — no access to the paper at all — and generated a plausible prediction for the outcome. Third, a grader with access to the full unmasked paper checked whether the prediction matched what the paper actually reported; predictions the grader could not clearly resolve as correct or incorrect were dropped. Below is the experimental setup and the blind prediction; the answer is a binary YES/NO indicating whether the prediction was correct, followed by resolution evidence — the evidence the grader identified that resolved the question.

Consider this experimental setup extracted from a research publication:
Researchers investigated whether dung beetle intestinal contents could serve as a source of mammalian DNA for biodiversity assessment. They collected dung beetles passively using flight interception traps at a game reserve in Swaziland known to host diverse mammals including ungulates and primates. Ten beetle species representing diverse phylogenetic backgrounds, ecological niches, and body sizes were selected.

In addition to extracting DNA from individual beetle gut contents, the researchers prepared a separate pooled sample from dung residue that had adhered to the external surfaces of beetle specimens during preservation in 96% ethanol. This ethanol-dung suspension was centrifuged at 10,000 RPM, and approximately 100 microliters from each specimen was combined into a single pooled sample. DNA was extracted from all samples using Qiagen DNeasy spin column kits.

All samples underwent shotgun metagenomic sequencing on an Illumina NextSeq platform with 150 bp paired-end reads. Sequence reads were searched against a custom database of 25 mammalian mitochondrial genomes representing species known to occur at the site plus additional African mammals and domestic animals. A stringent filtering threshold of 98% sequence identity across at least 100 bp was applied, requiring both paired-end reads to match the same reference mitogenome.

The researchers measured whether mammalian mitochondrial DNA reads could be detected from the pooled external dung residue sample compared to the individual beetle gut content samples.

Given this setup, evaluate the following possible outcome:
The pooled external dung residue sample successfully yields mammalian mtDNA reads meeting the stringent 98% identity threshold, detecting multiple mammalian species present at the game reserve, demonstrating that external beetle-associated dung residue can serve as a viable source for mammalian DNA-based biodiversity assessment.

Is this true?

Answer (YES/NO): YES